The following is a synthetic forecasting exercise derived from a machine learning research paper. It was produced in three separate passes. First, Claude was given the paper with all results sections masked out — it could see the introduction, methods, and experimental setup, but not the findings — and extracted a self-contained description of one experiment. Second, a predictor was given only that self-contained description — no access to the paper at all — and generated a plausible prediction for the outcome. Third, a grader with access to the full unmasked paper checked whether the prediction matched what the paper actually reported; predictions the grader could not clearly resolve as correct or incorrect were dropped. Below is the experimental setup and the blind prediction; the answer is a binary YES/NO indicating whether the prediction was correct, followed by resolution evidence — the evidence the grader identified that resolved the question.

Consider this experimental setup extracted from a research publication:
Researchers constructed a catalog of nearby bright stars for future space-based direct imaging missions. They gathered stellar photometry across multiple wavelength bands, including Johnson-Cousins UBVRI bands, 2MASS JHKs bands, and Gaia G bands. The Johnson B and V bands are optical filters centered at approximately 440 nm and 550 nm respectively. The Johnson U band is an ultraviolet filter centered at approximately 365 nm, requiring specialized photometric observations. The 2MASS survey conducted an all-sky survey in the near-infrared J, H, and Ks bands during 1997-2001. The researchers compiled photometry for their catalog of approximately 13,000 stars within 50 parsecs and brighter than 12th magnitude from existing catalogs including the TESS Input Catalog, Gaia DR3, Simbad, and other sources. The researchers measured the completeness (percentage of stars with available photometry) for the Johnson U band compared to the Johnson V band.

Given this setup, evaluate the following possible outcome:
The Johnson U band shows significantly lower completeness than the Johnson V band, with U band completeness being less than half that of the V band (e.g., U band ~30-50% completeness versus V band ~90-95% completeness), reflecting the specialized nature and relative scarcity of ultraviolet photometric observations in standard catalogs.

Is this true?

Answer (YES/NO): NO